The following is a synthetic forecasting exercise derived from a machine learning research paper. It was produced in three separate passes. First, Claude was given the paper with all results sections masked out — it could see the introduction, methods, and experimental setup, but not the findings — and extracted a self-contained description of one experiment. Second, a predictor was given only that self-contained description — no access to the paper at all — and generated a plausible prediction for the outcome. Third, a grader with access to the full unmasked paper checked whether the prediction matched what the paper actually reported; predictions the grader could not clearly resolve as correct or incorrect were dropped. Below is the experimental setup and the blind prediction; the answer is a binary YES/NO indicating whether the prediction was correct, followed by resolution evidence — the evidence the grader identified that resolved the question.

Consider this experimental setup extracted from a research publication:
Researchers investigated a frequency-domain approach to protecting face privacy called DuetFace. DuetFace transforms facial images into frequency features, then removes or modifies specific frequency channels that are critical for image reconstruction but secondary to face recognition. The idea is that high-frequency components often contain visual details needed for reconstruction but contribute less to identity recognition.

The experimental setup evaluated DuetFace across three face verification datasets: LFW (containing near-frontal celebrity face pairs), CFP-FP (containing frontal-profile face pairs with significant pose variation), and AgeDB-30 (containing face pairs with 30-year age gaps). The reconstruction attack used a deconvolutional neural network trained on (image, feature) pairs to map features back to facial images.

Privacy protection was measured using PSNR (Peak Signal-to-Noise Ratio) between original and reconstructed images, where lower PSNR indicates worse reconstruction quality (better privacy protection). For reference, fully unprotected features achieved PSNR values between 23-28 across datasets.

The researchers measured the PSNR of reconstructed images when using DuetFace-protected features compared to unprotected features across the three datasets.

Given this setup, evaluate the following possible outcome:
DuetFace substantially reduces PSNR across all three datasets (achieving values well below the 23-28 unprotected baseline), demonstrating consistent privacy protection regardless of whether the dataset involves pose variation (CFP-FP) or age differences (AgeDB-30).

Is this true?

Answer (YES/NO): NO